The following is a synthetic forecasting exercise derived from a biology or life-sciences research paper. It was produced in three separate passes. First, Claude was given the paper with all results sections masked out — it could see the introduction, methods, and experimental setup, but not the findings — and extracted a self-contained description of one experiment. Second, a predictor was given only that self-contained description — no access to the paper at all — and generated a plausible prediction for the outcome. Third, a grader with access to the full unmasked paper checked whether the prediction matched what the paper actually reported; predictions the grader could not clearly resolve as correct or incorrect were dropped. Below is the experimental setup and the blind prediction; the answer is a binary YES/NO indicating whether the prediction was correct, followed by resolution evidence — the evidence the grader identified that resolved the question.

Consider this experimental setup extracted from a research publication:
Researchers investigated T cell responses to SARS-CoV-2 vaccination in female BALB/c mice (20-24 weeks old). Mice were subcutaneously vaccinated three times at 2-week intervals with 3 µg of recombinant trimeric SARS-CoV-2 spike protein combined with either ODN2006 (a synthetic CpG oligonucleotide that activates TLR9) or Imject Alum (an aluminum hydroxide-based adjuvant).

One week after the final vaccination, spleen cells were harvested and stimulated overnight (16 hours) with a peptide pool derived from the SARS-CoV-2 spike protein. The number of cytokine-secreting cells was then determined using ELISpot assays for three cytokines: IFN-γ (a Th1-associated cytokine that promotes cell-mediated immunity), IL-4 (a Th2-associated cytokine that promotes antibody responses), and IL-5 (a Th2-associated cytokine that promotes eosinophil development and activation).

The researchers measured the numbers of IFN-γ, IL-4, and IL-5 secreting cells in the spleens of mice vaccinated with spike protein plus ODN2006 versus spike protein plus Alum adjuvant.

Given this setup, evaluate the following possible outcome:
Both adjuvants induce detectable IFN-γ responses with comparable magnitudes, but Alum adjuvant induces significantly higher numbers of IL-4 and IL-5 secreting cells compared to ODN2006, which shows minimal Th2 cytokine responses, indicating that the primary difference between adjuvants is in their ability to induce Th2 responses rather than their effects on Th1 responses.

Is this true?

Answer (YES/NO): NO